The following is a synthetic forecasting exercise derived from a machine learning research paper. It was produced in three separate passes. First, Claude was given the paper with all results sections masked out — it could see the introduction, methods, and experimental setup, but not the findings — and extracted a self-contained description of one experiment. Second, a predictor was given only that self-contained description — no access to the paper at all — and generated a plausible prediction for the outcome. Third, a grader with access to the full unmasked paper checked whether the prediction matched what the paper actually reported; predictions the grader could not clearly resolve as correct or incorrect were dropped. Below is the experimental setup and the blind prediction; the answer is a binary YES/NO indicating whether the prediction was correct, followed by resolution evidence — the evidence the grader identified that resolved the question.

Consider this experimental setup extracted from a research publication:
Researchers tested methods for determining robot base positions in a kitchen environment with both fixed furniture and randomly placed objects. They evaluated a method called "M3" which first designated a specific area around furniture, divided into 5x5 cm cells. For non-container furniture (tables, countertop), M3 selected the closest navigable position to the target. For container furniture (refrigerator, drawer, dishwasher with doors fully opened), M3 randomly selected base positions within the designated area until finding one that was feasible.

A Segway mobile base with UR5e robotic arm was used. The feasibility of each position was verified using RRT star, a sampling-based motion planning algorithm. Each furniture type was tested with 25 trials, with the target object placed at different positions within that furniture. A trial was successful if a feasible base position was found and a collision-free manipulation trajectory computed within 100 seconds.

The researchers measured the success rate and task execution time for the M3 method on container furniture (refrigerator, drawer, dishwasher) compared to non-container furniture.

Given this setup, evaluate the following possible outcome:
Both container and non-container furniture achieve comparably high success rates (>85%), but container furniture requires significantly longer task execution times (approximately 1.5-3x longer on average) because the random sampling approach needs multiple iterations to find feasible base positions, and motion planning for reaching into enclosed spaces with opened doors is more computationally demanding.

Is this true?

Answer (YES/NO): NO